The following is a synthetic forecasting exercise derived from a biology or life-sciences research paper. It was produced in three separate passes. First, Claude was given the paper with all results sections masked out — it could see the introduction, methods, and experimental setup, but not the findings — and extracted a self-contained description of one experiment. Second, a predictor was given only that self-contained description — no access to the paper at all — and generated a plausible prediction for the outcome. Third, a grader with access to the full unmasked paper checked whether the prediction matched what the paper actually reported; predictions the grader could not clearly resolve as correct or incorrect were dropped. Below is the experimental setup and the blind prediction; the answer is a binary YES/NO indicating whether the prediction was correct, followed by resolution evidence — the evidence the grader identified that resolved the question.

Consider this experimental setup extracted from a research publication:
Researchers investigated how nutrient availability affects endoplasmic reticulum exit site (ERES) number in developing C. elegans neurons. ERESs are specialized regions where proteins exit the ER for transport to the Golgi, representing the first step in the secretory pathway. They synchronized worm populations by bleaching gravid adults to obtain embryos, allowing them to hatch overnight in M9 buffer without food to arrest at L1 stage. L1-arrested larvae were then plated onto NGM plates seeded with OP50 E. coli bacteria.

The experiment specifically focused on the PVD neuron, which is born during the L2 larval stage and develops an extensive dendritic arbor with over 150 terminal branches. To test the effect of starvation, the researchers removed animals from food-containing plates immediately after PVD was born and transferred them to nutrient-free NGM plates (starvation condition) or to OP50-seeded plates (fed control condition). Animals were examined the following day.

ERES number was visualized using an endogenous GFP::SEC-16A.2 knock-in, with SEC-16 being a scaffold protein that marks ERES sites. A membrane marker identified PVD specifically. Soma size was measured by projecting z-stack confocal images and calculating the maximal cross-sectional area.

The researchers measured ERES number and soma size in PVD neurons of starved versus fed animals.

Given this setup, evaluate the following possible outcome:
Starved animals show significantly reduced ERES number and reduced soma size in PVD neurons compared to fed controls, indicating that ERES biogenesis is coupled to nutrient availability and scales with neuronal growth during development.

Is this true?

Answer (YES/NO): YES